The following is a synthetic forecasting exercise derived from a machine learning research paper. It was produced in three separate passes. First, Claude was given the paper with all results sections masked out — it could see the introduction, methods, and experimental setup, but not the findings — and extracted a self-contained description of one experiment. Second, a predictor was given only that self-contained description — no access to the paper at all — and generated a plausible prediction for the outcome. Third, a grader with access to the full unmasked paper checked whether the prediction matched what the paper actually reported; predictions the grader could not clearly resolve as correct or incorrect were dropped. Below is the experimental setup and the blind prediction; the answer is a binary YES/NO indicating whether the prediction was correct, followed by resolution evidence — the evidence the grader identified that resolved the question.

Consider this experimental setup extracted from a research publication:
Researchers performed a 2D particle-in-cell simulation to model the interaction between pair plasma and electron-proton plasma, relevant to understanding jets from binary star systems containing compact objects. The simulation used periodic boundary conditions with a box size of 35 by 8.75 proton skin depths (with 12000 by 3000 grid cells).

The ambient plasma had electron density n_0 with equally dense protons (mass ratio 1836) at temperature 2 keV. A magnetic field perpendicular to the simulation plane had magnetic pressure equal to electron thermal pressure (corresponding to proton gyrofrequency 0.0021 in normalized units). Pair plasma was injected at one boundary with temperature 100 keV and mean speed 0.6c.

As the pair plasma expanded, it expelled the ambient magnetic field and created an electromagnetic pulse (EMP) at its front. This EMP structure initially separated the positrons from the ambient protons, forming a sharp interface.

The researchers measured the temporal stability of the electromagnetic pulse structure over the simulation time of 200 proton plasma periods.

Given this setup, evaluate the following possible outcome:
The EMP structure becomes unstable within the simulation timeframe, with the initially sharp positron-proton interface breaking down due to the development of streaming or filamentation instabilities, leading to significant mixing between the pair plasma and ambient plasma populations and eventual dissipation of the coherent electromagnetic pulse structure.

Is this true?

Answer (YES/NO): NO